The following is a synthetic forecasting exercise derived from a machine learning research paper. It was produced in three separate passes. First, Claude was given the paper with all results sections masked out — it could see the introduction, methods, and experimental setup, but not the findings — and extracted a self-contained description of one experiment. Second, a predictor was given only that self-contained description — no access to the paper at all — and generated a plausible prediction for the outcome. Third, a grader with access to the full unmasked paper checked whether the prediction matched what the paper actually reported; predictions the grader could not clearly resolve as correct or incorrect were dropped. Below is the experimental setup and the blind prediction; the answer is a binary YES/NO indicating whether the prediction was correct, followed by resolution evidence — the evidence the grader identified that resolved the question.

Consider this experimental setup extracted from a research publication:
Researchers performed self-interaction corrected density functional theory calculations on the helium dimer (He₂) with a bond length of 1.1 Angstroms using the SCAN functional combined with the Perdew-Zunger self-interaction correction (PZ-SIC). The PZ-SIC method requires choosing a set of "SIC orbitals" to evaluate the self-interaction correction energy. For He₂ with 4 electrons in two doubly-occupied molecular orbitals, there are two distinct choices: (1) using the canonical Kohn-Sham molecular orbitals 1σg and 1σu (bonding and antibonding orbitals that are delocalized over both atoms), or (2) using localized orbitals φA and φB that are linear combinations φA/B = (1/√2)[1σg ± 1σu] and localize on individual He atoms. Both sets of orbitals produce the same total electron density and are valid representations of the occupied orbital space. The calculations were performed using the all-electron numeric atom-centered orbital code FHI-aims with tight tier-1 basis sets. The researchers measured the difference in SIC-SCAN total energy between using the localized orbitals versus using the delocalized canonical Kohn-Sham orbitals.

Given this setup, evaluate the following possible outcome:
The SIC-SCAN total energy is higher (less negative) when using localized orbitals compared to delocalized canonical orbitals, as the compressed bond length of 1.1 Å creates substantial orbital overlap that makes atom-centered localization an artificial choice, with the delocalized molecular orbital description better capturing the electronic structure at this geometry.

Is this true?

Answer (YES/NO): NO